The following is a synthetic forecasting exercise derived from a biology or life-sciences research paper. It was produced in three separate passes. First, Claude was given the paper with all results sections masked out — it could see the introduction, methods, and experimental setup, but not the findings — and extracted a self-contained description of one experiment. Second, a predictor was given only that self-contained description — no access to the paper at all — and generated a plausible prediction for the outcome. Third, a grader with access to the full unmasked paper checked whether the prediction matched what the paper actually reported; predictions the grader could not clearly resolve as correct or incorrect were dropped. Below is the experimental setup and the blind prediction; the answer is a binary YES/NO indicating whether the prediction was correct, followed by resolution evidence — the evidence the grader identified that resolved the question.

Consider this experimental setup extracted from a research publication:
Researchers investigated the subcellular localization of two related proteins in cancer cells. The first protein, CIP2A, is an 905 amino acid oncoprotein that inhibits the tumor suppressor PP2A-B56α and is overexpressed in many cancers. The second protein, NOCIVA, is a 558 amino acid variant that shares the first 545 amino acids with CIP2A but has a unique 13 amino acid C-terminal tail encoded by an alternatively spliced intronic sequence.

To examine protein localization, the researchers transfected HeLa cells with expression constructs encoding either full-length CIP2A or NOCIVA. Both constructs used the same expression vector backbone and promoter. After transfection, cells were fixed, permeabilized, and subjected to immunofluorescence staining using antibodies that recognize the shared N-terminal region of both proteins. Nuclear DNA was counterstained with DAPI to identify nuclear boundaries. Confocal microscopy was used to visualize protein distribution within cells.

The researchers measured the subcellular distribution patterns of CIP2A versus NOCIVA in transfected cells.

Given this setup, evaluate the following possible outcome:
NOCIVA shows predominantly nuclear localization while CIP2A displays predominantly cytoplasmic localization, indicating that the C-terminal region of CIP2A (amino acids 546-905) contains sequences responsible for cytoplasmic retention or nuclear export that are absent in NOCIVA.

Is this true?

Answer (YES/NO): YES